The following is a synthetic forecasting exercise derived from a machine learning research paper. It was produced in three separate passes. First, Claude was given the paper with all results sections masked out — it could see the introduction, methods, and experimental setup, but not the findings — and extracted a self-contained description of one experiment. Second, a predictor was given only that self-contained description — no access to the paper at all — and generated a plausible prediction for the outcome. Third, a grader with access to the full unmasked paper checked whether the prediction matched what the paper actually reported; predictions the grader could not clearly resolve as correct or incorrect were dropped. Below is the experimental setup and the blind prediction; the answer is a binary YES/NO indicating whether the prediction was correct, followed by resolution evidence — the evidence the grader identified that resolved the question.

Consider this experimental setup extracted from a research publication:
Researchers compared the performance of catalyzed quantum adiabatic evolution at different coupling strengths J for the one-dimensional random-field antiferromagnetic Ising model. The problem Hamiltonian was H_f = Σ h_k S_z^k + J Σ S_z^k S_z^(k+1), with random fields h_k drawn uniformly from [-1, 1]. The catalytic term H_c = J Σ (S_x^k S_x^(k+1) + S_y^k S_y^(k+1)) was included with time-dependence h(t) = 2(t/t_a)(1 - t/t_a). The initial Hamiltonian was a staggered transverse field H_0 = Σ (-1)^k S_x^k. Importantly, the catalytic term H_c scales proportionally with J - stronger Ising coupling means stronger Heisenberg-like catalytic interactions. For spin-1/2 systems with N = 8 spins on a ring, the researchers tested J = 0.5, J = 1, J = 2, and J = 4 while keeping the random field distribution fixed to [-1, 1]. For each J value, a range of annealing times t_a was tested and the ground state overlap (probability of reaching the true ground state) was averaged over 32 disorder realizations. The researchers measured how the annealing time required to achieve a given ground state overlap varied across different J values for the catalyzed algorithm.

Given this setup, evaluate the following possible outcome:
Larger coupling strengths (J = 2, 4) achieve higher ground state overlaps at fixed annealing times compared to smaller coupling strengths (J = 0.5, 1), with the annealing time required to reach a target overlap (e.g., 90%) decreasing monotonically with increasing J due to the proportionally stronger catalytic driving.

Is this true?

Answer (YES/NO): YES